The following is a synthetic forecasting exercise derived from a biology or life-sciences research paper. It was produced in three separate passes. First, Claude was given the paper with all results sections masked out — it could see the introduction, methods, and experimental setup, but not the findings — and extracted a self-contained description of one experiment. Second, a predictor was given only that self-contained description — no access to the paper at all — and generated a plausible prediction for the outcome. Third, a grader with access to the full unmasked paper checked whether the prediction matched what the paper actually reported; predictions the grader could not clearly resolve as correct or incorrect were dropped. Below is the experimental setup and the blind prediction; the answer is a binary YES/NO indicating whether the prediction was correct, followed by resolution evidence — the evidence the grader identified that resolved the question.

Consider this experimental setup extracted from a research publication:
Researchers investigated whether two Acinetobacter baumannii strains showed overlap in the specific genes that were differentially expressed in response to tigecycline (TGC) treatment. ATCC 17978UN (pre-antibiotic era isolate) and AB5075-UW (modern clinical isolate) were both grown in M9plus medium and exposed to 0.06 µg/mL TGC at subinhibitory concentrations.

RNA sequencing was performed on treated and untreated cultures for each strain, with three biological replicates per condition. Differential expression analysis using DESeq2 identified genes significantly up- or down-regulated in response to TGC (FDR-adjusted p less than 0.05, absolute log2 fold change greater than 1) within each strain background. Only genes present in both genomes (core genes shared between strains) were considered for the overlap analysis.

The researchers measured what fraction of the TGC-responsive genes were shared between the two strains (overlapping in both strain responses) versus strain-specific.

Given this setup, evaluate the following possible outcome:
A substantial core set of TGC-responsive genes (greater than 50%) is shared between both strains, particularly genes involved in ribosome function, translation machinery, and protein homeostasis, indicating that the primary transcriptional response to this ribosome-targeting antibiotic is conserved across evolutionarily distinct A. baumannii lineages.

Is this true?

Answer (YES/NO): NO